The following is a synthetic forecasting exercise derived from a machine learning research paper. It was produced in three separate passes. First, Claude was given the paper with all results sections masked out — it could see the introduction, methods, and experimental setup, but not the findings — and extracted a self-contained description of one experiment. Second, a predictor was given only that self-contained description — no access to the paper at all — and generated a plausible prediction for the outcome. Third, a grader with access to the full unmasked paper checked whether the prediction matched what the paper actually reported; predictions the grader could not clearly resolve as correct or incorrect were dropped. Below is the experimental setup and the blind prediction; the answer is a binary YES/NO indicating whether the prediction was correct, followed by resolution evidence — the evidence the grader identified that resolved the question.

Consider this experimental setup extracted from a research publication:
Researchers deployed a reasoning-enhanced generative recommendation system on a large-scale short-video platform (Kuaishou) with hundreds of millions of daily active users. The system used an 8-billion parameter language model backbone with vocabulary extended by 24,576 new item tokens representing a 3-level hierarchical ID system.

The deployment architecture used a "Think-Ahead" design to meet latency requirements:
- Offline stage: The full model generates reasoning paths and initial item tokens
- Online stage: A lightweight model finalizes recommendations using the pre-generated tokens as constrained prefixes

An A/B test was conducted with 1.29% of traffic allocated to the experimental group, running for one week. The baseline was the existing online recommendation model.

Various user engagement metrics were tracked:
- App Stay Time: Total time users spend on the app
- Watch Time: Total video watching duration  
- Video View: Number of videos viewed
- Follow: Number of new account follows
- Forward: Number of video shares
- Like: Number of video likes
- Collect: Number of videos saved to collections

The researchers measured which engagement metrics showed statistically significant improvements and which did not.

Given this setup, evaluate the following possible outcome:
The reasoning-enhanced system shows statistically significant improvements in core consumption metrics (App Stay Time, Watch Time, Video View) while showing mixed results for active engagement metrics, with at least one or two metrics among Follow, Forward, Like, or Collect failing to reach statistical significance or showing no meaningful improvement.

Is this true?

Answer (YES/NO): YES